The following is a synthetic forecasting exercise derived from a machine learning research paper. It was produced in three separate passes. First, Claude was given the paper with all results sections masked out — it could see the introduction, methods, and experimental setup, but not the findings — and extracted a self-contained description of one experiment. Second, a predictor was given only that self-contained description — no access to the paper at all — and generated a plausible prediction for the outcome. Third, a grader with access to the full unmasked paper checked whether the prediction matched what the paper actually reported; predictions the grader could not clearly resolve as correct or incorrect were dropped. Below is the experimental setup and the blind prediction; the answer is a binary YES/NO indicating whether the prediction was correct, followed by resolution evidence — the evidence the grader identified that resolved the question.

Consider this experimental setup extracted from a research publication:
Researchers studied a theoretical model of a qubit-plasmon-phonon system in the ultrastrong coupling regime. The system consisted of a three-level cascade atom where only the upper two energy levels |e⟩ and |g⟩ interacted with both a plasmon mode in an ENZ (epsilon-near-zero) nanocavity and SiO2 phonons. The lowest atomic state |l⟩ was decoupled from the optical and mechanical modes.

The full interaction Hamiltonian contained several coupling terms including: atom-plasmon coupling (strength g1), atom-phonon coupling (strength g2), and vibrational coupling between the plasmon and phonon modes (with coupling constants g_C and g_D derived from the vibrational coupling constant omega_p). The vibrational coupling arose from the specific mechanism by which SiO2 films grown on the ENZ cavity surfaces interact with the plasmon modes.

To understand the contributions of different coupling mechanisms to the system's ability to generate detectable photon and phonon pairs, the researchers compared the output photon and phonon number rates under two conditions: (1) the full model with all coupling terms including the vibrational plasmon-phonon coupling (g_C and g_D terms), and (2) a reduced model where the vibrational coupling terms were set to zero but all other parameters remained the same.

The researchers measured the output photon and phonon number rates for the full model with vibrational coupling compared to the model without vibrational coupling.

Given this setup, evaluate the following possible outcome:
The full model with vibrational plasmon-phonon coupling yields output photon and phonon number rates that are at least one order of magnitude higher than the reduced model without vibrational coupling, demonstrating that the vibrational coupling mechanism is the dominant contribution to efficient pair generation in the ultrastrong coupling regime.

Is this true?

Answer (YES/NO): NO